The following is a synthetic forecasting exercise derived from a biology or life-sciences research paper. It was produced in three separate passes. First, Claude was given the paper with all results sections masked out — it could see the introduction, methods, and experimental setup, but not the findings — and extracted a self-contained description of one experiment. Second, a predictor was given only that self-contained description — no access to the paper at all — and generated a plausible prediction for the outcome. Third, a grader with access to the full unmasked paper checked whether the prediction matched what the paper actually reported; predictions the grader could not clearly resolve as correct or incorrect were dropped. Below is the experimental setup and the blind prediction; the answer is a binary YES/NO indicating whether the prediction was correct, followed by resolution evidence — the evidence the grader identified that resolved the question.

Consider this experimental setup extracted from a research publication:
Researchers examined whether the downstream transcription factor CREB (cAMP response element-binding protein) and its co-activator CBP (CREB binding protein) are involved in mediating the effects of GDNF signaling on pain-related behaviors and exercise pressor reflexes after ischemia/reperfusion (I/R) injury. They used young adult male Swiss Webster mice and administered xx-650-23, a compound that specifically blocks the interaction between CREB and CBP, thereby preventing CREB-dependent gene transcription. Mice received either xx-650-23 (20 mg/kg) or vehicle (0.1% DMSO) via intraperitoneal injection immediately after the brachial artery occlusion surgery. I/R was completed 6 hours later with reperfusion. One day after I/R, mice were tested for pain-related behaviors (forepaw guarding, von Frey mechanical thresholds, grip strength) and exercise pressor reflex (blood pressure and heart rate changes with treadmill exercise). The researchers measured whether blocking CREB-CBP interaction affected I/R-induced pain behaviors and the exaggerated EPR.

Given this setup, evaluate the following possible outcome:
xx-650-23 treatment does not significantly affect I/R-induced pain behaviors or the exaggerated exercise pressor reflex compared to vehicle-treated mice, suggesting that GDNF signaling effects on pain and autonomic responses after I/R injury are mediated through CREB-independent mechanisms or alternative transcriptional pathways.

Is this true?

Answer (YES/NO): NO